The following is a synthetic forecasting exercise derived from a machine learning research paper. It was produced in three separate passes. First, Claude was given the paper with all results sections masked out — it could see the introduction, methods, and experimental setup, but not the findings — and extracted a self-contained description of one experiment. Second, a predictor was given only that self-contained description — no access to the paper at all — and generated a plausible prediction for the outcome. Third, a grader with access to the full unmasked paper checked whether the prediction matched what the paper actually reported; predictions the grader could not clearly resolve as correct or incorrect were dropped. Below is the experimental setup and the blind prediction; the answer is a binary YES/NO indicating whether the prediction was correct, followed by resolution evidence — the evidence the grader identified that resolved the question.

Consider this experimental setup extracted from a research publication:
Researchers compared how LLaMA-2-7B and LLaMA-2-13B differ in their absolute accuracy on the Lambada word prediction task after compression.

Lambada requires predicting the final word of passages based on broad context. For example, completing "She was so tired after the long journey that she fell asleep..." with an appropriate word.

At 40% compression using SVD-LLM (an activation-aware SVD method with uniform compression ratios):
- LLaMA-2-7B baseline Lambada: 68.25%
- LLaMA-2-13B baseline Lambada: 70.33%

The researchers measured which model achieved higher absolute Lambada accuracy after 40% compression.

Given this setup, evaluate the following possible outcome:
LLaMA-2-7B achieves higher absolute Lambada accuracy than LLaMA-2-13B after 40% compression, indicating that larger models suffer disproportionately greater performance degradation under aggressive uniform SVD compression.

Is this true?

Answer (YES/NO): NO